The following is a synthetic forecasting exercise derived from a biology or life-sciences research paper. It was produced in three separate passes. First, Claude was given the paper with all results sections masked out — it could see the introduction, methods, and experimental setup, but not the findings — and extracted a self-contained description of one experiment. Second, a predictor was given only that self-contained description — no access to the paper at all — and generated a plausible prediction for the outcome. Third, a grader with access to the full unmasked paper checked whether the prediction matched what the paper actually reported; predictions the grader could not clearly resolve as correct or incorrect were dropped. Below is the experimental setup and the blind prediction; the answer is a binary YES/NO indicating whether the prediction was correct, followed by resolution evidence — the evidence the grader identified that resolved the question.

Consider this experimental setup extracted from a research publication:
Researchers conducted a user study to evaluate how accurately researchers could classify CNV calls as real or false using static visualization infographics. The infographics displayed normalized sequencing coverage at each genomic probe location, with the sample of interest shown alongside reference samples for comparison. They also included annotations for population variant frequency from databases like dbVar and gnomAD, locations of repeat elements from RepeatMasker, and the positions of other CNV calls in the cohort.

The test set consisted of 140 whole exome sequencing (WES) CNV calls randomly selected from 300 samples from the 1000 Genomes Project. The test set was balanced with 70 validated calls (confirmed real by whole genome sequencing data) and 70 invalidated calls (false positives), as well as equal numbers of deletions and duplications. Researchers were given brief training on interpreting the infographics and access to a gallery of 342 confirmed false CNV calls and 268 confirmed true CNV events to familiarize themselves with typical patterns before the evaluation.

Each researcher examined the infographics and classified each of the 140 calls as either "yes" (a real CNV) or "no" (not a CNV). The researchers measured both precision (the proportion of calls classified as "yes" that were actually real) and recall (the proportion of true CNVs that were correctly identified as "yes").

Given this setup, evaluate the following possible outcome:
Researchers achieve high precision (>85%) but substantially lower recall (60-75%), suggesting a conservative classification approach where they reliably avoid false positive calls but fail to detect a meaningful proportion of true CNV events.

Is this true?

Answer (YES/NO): YES